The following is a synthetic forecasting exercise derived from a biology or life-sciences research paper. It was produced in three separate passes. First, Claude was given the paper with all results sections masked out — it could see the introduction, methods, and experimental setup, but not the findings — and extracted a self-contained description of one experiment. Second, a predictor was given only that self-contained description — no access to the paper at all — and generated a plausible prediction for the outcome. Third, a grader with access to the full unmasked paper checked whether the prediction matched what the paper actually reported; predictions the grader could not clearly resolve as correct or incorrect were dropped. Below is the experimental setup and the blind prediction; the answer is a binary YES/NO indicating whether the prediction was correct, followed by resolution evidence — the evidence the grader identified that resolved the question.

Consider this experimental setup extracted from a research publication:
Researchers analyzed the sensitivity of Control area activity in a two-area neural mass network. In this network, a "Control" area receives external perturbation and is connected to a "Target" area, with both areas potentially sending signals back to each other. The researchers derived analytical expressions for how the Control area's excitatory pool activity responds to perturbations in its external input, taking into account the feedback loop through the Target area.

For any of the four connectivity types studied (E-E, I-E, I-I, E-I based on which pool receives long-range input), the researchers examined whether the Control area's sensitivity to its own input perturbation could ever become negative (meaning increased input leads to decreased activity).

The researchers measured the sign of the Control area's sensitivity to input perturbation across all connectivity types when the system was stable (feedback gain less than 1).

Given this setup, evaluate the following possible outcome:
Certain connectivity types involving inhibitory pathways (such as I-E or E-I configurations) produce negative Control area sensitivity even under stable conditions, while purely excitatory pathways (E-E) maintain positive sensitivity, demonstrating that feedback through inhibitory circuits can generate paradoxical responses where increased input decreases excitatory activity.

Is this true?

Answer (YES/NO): NO